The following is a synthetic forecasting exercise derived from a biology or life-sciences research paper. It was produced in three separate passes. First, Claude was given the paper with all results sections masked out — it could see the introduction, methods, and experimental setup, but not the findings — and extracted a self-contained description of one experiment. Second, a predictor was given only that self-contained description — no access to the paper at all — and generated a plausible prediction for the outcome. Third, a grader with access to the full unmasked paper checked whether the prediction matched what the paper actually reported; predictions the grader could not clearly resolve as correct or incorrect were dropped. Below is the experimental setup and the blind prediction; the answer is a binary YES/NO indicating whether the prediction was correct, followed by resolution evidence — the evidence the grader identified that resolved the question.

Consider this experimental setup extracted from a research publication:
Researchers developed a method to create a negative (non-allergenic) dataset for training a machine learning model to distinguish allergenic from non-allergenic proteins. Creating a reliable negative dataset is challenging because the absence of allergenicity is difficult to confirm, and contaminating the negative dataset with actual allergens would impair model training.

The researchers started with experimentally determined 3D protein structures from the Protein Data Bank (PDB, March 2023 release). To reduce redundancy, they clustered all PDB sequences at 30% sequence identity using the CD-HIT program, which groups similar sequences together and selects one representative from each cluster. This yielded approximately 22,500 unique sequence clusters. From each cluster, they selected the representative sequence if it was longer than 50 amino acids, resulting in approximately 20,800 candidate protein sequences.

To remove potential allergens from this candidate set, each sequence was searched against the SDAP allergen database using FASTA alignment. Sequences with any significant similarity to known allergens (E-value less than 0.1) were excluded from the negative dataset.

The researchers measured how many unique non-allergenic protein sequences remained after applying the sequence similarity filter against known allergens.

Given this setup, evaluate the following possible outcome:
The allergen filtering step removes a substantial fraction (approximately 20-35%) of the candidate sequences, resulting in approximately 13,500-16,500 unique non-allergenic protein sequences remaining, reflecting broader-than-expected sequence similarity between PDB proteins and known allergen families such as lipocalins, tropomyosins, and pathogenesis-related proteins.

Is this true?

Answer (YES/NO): NO